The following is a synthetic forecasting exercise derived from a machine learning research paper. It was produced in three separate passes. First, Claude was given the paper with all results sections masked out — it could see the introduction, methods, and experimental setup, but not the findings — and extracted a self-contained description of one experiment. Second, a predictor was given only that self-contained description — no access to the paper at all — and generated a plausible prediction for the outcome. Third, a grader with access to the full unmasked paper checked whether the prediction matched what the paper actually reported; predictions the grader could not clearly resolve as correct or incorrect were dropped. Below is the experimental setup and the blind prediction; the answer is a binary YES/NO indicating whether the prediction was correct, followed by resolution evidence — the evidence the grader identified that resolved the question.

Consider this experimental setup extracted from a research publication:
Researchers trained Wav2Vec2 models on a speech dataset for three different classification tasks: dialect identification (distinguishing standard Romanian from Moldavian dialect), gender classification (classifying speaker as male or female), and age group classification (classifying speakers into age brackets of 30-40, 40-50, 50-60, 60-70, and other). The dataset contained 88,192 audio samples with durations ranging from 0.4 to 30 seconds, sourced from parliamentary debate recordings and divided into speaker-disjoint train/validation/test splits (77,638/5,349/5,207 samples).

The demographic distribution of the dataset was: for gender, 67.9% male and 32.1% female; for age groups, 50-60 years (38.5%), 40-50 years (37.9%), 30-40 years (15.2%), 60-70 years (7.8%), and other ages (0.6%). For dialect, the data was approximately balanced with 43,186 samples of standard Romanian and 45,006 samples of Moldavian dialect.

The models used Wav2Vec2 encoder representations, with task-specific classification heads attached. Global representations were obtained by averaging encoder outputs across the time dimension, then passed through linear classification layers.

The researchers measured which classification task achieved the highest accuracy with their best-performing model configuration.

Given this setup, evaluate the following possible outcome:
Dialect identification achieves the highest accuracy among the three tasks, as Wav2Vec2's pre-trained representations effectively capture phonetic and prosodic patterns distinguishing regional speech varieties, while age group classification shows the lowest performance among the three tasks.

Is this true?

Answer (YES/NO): NO